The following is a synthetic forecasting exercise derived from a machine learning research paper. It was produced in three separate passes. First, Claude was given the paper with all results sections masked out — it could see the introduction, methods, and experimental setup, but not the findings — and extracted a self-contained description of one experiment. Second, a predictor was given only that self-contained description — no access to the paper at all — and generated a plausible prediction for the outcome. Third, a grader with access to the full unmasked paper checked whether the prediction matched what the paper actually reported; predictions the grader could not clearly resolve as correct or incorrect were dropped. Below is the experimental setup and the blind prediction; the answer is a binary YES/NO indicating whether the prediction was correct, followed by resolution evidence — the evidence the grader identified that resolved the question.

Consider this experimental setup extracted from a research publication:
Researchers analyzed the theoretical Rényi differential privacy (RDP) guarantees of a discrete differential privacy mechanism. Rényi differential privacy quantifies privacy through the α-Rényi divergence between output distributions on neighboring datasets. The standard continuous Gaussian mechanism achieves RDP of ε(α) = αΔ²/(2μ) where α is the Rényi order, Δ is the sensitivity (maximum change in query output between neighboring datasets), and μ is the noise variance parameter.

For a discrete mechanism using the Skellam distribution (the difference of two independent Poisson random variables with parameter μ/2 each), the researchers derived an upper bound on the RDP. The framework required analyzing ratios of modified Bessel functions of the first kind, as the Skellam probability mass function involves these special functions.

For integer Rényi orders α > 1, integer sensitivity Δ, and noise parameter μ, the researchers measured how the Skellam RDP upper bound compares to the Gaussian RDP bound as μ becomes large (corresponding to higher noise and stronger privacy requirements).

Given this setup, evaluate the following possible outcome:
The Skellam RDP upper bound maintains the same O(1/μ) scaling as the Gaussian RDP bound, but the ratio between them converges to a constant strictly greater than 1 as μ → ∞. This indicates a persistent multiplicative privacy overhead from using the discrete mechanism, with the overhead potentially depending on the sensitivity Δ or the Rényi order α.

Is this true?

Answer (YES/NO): NO